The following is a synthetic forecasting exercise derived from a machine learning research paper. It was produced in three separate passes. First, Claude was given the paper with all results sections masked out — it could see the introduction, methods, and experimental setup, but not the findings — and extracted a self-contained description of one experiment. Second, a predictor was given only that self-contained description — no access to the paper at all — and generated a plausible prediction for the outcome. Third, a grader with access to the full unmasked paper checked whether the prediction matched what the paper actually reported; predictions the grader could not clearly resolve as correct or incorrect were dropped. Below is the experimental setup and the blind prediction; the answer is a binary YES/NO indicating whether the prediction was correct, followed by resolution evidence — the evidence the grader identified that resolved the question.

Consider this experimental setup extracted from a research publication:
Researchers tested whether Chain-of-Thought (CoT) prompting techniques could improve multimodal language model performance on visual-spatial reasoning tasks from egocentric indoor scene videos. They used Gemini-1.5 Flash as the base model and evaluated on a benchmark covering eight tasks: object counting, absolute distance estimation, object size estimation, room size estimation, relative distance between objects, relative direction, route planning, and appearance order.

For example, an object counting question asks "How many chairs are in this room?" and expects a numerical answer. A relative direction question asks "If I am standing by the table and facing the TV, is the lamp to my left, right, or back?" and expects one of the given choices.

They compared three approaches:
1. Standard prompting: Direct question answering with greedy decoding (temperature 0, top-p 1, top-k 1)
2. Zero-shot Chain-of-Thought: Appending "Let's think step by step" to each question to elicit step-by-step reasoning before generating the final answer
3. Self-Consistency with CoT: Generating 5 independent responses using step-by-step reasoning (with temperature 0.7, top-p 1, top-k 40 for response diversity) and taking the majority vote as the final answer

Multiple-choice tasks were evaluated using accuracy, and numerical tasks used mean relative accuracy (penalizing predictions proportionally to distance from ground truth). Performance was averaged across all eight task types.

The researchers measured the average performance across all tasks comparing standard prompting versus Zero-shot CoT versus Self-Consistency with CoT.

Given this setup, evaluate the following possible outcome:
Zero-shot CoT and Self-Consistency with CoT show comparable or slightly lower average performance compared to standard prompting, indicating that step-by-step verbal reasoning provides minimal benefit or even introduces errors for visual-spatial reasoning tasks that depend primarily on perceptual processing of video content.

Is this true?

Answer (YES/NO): YES